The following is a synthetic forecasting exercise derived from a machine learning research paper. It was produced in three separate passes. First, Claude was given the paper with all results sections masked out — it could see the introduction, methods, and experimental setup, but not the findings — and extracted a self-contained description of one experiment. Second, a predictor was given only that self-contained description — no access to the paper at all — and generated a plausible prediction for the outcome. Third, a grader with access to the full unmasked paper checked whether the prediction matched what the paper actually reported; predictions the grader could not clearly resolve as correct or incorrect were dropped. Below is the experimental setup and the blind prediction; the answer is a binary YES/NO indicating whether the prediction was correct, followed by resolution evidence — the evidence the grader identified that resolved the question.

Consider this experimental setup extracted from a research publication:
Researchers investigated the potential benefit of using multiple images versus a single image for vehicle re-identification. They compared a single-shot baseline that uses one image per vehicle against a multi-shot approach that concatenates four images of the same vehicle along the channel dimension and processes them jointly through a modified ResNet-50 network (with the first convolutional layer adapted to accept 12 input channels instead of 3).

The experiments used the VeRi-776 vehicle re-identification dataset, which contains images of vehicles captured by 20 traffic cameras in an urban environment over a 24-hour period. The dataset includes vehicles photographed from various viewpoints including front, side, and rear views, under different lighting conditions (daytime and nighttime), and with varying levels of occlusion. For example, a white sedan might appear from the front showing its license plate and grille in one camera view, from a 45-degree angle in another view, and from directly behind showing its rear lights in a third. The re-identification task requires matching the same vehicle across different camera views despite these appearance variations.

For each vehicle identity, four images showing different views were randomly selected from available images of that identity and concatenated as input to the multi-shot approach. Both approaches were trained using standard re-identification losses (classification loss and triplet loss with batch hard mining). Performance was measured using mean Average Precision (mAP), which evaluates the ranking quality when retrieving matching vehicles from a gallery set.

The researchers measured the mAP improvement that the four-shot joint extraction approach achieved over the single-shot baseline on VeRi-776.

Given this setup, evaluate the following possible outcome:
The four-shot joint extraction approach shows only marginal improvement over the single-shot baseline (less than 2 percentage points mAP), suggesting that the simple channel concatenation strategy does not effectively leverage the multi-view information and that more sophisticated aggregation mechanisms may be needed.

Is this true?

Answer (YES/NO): NO